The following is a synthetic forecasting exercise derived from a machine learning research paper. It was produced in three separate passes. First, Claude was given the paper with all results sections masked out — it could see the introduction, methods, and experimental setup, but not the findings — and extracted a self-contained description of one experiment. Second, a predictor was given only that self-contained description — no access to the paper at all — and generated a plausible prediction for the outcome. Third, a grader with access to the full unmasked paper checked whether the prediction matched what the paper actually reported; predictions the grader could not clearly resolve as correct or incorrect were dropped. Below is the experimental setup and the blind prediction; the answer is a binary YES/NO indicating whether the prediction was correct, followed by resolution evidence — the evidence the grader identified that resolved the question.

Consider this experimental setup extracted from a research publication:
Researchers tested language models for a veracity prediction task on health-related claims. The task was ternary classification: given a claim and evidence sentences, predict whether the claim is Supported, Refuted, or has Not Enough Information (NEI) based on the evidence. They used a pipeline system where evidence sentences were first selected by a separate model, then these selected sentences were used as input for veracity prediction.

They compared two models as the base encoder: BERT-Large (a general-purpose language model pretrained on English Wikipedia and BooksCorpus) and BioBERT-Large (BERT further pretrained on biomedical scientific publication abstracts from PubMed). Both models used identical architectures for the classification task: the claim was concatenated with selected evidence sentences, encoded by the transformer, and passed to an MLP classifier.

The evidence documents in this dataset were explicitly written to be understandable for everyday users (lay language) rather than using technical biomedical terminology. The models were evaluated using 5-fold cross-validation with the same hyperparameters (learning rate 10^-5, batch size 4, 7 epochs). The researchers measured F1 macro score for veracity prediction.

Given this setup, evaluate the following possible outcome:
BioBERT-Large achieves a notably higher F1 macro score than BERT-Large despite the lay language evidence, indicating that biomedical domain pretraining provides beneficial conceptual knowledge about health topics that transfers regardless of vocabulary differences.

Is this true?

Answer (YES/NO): YES